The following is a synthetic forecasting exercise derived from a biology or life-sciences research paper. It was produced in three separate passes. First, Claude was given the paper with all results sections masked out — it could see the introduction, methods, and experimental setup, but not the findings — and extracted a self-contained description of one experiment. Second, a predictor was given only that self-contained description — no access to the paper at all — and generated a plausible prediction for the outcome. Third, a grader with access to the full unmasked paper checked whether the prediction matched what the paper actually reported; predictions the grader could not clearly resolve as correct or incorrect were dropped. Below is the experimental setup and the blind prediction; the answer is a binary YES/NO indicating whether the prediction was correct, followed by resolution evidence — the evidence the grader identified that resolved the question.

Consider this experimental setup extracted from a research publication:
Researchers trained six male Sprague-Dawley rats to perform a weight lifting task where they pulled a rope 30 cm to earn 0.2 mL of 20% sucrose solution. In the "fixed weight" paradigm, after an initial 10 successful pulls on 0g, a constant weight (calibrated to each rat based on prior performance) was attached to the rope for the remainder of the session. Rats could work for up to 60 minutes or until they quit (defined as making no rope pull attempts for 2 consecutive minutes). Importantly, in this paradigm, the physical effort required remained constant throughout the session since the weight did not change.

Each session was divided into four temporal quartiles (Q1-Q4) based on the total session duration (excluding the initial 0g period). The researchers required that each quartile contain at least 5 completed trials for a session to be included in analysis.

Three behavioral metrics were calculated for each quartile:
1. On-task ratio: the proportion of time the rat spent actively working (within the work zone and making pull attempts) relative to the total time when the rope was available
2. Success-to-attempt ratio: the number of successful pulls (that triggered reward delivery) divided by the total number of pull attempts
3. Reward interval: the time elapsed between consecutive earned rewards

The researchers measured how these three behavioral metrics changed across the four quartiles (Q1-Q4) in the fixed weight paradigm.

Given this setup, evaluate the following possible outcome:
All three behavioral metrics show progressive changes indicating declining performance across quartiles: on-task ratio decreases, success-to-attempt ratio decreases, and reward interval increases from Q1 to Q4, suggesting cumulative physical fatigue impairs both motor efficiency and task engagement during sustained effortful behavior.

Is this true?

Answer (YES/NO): NO